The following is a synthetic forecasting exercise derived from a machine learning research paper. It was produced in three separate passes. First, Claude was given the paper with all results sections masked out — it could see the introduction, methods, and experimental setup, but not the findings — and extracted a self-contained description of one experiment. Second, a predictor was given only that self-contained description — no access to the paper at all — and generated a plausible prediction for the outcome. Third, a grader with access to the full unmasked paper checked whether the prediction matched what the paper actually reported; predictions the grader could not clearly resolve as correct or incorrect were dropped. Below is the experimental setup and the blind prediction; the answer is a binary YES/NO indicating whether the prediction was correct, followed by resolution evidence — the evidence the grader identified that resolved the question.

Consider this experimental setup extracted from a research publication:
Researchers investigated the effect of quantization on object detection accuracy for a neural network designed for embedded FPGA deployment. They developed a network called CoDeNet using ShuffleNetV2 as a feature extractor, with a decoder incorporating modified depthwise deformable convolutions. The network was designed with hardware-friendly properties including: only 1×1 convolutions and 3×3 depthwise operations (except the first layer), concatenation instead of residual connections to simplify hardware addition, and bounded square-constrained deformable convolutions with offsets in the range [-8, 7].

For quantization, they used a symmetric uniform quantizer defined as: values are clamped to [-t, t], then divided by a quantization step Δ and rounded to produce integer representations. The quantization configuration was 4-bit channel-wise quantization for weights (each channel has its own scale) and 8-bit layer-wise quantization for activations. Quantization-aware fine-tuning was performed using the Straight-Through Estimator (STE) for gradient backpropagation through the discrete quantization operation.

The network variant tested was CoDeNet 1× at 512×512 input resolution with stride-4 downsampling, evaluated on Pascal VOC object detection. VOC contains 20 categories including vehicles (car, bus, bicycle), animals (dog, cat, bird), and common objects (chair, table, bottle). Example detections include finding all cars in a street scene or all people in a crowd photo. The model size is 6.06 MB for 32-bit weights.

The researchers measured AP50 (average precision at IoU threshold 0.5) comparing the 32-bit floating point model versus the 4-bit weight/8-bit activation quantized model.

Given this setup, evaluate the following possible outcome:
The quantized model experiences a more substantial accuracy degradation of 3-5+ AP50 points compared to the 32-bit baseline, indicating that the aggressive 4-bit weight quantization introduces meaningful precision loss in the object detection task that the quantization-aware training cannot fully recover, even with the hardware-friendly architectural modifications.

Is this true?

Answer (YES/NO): NO